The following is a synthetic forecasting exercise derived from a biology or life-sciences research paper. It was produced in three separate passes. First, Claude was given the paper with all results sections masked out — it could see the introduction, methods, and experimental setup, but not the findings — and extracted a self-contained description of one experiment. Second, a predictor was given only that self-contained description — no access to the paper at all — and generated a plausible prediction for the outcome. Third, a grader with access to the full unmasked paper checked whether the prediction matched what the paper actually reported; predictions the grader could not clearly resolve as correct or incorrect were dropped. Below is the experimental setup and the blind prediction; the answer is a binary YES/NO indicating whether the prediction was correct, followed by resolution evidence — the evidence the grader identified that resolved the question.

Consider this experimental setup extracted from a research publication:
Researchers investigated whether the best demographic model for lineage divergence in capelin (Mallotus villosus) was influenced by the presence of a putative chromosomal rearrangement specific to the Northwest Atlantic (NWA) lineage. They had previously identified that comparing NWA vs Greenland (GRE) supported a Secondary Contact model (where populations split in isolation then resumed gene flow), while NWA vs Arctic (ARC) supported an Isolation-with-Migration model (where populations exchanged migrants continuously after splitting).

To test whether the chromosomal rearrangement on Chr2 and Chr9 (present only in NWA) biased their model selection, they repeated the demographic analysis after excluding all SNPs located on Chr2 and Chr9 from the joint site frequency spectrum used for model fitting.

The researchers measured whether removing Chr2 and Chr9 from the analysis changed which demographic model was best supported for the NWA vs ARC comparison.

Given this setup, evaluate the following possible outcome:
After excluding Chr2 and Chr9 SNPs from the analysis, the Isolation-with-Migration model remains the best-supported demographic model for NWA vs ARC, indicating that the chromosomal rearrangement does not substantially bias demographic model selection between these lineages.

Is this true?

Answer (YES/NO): YES